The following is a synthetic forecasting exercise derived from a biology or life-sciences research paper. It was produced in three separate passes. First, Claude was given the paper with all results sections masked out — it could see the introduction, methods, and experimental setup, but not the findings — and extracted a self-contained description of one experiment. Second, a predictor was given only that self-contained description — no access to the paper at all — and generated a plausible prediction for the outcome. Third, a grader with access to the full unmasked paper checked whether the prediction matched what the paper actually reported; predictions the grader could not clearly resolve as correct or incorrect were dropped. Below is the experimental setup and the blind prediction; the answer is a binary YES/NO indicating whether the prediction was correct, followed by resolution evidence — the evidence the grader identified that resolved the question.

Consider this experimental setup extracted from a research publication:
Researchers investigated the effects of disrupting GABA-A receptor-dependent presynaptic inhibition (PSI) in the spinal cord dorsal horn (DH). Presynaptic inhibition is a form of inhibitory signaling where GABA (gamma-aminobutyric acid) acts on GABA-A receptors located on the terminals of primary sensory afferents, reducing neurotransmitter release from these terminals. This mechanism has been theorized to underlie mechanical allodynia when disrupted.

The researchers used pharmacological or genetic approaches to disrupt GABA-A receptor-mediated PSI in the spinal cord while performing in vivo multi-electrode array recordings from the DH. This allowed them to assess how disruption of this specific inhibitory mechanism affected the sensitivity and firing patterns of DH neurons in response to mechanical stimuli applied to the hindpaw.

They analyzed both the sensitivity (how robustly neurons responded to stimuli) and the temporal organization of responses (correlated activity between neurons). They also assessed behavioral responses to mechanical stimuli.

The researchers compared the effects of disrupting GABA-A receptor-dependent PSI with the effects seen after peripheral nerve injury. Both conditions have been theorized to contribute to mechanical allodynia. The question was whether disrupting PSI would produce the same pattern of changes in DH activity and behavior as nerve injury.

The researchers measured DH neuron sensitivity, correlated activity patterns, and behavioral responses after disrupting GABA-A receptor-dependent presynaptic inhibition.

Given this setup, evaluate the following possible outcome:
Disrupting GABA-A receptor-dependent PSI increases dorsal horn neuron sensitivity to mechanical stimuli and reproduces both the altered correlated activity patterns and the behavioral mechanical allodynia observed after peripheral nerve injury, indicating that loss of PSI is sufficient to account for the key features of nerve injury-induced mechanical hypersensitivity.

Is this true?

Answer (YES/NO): NO